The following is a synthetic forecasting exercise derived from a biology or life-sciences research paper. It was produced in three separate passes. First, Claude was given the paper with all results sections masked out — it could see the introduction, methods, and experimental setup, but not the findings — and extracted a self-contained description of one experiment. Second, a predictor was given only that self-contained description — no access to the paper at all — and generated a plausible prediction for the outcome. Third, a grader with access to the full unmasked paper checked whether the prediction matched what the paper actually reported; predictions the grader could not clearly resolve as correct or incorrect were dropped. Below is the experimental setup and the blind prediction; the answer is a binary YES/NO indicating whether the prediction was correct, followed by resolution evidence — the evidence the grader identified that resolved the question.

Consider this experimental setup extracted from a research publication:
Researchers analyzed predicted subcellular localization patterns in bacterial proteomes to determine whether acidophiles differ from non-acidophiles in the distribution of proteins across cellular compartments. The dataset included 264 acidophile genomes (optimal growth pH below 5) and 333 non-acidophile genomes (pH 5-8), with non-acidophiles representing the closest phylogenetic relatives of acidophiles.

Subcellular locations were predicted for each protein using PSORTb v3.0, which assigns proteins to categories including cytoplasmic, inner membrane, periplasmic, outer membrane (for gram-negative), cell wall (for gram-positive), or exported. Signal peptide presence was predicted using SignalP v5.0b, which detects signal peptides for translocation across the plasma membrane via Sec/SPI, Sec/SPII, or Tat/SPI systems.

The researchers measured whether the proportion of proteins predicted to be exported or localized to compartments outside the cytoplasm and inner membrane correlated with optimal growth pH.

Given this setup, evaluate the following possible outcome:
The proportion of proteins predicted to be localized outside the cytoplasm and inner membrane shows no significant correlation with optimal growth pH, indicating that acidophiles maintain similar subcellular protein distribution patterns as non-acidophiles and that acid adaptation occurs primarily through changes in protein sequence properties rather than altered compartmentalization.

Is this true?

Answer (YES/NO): NO